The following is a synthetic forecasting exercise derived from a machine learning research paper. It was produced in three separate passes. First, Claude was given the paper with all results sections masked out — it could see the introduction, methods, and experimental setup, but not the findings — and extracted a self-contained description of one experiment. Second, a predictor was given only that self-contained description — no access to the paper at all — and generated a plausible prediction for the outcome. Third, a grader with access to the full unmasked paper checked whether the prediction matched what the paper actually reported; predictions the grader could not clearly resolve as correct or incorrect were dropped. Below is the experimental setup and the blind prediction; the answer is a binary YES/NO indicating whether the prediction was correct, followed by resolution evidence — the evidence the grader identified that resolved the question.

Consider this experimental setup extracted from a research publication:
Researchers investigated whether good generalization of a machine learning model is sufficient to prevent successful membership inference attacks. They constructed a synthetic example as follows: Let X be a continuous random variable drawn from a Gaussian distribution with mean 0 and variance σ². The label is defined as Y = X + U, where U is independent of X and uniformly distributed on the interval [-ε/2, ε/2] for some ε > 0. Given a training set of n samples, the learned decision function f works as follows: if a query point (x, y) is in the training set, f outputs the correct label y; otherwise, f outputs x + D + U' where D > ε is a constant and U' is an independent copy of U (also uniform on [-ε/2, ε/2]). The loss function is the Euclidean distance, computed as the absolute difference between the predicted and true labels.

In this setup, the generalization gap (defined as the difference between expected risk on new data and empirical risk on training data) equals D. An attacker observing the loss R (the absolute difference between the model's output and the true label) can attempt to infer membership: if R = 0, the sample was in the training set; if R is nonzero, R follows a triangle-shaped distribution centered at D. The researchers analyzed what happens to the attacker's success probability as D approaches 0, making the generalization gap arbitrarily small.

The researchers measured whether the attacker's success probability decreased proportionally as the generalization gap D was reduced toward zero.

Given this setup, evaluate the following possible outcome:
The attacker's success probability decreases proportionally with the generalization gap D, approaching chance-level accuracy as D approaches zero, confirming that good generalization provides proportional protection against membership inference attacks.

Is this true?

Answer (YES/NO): NO